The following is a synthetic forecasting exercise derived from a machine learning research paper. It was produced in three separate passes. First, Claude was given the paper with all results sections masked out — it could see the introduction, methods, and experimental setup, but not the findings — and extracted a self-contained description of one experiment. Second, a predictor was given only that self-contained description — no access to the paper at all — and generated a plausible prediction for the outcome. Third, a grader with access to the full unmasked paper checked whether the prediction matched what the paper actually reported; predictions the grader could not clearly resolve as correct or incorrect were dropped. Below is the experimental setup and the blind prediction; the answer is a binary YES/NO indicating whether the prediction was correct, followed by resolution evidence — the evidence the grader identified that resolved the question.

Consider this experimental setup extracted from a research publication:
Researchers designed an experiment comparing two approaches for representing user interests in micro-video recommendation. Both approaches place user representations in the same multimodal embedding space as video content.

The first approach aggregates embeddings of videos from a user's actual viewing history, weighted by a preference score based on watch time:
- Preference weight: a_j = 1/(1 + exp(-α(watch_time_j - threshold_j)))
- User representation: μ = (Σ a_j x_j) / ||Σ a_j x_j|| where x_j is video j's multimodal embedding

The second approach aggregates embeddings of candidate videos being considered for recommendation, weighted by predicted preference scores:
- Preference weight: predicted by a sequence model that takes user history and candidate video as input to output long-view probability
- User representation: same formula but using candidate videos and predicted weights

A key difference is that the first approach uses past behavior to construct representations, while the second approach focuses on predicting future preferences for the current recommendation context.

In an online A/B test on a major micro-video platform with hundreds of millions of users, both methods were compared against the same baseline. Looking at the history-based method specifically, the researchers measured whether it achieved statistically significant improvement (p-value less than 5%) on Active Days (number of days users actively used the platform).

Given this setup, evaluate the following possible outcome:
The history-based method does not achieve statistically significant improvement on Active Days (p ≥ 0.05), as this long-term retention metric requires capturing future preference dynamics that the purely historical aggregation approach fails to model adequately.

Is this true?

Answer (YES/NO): YES